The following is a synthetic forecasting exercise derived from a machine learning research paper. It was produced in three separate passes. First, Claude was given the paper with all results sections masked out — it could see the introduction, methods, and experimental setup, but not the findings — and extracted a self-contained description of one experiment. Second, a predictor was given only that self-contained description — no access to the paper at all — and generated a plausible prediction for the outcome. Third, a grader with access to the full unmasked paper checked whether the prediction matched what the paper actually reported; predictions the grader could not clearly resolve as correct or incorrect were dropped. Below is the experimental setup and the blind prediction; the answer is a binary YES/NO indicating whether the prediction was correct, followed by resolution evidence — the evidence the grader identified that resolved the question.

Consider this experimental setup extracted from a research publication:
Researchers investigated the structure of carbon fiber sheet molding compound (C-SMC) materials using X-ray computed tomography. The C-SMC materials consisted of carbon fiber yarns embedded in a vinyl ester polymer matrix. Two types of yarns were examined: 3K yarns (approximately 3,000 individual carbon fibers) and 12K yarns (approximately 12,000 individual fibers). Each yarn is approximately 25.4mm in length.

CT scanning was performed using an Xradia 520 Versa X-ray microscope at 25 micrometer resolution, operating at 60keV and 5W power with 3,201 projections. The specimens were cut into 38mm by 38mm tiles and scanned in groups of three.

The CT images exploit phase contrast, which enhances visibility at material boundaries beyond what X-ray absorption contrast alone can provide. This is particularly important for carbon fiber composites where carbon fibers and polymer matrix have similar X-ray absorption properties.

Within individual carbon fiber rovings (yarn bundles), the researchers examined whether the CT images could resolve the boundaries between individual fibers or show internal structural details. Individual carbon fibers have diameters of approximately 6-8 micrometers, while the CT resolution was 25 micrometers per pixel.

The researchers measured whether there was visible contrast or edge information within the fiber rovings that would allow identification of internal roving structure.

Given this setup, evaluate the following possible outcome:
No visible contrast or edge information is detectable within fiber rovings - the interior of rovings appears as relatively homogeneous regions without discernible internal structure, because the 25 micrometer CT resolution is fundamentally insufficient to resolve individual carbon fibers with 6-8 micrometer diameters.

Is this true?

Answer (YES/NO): YES